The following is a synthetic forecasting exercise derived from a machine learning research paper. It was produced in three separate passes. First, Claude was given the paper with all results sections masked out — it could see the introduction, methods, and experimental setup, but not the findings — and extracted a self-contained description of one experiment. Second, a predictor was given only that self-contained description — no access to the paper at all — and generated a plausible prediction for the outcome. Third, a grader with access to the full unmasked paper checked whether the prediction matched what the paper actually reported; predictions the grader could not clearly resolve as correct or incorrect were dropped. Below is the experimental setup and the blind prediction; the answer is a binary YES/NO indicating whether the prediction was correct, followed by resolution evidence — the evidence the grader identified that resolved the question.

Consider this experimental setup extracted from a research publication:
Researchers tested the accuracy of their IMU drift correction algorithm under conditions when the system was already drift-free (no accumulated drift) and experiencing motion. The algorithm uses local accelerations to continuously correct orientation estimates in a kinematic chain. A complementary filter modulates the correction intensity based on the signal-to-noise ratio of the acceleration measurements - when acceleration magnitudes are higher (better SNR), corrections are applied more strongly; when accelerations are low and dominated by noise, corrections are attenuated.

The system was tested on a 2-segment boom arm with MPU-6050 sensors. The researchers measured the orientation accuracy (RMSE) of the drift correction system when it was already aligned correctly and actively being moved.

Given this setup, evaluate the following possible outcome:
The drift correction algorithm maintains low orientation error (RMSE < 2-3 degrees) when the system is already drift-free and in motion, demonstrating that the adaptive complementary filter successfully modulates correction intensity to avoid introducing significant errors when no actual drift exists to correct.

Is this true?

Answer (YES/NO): YES